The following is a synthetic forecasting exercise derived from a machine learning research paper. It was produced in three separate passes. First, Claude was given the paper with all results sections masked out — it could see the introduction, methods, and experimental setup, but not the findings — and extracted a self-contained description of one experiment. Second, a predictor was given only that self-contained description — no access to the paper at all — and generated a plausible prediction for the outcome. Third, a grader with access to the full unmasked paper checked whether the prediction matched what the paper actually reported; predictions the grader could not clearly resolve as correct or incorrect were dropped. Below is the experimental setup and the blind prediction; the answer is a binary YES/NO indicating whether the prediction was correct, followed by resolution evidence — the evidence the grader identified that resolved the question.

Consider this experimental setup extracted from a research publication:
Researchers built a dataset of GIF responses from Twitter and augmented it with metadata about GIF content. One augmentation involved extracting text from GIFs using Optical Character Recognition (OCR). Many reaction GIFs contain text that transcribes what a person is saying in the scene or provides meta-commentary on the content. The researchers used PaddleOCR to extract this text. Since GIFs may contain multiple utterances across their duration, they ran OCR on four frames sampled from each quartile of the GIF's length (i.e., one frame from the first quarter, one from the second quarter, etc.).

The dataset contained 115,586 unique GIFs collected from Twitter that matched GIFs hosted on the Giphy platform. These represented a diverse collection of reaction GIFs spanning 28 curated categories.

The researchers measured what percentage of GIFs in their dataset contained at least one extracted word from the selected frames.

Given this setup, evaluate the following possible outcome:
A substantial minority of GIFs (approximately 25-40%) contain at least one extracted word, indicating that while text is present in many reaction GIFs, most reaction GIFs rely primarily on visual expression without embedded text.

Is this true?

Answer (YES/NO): NO